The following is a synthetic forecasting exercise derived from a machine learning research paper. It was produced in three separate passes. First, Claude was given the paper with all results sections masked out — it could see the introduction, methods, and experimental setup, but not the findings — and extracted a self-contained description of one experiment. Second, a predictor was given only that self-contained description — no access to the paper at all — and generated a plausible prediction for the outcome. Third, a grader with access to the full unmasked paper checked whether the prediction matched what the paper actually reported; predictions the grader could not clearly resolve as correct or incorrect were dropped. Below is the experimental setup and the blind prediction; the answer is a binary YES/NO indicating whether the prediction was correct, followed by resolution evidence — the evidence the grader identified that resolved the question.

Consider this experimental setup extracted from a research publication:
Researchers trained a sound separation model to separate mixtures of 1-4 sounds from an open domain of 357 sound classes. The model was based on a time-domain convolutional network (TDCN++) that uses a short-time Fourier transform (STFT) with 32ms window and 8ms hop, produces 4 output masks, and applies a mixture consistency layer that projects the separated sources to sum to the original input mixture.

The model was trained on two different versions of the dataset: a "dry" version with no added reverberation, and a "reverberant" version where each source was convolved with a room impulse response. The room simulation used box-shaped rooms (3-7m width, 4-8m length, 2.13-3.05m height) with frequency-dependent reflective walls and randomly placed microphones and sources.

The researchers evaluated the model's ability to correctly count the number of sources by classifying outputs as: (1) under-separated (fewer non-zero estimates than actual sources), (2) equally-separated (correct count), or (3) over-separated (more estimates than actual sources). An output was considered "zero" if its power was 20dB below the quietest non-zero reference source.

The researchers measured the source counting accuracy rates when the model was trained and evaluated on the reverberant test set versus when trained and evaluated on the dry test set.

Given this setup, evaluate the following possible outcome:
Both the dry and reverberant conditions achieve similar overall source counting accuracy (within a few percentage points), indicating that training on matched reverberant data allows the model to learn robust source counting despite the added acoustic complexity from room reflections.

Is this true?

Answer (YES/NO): YES